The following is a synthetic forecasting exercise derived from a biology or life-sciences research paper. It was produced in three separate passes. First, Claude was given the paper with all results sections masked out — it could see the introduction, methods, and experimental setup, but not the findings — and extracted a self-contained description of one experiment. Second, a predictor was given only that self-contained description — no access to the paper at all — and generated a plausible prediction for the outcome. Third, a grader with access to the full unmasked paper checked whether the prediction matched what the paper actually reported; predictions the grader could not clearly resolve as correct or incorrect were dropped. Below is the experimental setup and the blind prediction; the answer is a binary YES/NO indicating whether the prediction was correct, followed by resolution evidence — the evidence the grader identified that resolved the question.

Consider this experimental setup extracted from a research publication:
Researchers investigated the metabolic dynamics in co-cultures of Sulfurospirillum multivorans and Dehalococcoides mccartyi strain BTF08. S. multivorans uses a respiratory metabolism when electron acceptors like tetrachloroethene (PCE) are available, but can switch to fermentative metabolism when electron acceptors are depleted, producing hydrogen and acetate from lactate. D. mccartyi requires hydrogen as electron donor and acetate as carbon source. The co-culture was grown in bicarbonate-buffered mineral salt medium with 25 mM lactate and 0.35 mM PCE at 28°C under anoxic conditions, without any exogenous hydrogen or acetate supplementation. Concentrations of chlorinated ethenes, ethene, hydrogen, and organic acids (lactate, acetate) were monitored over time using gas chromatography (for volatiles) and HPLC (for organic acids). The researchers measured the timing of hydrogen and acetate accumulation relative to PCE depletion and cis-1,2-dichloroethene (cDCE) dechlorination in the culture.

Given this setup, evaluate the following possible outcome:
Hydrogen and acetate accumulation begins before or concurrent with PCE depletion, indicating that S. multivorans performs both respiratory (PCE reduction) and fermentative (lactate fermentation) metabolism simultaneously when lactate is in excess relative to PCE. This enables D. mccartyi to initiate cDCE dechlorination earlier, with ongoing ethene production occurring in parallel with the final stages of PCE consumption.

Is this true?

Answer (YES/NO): NO